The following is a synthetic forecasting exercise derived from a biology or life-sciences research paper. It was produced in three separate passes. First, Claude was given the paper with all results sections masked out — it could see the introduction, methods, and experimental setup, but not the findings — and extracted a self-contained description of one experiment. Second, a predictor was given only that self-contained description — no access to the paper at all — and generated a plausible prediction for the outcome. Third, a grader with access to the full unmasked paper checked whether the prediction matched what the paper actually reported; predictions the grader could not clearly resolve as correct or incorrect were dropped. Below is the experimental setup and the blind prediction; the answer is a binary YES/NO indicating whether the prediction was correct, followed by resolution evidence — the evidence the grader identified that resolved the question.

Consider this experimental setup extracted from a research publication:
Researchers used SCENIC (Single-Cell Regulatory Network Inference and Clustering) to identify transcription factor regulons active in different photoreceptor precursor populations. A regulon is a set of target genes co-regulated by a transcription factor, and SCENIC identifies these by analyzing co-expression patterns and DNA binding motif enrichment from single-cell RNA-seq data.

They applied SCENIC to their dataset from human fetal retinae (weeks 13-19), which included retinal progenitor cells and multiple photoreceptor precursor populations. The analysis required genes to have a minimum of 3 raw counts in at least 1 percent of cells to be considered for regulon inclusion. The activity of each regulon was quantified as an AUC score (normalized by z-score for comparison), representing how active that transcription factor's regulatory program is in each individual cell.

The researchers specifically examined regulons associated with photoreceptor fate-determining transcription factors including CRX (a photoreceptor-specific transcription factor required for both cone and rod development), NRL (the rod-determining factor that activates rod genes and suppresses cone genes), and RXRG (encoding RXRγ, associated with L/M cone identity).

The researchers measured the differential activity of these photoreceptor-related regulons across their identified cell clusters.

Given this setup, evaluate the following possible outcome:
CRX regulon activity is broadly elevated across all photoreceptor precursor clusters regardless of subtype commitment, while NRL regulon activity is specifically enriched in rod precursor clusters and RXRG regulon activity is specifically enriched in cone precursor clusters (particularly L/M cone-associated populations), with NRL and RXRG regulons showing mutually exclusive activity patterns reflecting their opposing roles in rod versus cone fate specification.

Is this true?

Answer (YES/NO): NO